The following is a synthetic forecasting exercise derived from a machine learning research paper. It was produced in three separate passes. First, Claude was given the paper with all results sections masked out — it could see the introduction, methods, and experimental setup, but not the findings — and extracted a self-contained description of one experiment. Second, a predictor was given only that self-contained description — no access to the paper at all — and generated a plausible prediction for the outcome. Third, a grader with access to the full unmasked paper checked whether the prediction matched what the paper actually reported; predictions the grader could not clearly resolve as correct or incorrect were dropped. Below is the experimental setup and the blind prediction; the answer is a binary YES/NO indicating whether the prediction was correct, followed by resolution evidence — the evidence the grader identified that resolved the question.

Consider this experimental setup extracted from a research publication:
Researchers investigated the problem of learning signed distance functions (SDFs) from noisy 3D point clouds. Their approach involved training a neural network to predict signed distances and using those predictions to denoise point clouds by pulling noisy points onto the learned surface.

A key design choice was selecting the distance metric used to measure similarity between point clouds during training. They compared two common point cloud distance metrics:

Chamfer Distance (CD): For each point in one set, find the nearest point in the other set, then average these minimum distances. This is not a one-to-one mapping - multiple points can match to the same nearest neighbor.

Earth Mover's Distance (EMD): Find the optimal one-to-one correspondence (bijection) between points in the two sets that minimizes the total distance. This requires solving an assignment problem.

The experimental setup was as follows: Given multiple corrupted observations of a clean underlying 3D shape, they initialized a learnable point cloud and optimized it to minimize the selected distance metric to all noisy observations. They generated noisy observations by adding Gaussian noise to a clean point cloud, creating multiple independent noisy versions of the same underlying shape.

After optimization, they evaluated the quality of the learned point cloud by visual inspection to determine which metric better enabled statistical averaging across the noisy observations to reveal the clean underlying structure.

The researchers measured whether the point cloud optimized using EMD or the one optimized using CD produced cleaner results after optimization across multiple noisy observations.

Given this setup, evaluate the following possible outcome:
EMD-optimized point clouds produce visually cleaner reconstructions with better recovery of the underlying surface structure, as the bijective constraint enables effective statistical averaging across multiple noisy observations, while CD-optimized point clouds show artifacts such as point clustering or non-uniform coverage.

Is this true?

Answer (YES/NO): YES